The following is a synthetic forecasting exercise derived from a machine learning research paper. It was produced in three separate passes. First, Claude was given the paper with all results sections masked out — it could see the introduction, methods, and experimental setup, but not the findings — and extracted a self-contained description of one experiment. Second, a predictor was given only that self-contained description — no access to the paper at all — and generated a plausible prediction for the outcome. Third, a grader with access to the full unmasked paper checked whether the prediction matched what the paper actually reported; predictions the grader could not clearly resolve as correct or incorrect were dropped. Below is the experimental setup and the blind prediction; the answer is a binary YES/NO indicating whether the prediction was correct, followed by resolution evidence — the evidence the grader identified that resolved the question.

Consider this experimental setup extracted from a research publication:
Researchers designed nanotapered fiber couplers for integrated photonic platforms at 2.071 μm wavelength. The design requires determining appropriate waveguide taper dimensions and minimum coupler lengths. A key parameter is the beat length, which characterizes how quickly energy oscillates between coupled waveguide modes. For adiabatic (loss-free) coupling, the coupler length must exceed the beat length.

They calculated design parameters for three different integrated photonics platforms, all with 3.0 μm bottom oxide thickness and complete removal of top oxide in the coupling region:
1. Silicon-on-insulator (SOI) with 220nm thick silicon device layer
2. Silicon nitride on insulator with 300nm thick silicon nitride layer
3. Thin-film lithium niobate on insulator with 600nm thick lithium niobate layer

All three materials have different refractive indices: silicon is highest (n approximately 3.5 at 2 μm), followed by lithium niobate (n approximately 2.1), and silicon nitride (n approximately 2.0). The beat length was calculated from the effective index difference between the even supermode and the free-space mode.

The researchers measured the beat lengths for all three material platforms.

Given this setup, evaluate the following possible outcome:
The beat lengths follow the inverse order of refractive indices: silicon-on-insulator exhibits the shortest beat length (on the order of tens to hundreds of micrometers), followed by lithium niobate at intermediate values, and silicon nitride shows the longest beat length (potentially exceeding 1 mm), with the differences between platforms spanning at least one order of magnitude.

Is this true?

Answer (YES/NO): NO